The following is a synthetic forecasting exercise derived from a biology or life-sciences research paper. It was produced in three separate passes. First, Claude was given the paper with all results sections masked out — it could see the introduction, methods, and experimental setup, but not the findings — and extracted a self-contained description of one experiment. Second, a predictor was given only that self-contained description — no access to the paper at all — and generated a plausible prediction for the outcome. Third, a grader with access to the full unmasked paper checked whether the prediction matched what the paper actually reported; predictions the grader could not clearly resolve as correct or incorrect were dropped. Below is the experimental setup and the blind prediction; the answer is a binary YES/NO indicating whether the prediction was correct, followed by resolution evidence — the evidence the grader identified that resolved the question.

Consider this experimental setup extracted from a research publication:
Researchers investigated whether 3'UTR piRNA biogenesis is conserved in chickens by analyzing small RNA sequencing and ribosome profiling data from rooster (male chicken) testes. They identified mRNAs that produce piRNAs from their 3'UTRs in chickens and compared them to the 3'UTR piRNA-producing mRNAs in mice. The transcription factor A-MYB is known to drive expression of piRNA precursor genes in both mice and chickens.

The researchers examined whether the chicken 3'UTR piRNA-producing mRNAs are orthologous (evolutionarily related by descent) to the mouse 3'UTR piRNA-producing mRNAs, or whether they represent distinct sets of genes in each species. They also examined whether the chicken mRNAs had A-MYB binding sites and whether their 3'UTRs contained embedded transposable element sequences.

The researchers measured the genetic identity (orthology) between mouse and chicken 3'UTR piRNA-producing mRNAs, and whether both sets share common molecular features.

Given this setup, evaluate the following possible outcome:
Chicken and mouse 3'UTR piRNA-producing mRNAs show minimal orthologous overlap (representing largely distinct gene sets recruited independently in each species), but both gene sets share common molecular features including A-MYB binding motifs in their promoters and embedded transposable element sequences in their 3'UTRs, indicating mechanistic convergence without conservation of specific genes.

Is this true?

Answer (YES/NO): YES